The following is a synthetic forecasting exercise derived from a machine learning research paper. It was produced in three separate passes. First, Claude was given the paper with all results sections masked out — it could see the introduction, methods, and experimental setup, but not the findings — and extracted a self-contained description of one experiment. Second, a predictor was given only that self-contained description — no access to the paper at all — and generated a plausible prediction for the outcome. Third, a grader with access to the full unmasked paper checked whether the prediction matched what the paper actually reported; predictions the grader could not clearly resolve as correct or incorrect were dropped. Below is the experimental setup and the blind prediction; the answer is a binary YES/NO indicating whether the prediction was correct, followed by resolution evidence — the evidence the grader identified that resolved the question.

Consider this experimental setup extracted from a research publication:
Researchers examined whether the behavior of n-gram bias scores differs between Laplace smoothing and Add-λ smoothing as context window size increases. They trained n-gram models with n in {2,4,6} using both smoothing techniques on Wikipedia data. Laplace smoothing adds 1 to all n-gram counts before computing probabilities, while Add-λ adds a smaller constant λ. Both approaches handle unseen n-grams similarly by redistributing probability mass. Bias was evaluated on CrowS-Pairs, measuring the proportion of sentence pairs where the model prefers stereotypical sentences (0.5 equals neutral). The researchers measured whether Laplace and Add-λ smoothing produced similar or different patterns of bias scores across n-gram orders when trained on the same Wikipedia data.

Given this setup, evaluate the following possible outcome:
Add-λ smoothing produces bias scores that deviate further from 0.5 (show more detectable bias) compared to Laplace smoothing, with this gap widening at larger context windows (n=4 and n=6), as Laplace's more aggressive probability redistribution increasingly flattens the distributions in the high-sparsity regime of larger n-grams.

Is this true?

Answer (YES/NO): NO